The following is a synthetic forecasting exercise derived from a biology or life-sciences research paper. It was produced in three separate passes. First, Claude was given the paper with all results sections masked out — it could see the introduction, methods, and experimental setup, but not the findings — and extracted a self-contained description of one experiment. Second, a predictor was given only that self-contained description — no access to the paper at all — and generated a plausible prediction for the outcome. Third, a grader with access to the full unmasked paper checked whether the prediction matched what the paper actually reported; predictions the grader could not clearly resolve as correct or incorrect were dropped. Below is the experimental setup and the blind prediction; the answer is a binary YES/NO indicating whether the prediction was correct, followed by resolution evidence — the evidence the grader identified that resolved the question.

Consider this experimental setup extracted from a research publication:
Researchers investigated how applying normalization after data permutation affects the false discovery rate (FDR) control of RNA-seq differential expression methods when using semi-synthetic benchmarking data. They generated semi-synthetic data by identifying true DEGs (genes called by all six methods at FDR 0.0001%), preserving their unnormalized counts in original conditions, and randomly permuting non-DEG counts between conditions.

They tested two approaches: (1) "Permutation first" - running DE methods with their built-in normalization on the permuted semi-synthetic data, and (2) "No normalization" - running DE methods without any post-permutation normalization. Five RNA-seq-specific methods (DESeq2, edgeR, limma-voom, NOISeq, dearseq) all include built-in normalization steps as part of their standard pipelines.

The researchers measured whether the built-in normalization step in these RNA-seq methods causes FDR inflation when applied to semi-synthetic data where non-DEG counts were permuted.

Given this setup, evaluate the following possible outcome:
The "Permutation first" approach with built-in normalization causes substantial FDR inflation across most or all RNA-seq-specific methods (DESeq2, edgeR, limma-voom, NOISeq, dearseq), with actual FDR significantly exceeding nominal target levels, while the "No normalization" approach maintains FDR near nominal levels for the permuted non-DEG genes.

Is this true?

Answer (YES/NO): YES